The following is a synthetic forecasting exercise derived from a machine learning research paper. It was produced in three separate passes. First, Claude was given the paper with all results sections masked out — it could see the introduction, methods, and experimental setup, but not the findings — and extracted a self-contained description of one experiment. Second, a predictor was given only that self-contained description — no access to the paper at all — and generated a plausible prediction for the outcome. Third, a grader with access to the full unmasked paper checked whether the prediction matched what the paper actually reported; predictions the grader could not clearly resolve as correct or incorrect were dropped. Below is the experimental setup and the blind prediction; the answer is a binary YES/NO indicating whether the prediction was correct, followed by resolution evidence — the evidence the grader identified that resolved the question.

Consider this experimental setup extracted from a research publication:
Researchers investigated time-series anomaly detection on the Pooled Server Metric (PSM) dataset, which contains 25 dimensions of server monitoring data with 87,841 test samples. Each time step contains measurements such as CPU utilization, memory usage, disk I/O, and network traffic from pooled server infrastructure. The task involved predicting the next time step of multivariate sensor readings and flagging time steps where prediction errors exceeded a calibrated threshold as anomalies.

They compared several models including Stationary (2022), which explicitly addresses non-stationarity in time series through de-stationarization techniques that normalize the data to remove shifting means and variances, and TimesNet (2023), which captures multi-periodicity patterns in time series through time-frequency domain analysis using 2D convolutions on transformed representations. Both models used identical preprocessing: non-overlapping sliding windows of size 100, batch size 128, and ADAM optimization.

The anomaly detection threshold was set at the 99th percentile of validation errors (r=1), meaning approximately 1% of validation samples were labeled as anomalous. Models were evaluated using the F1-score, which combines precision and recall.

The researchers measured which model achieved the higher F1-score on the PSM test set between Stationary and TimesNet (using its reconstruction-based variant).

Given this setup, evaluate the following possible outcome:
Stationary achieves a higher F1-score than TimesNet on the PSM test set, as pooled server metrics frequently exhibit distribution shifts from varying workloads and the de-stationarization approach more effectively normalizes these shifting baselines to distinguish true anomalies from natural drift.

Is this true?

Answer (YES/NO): NO